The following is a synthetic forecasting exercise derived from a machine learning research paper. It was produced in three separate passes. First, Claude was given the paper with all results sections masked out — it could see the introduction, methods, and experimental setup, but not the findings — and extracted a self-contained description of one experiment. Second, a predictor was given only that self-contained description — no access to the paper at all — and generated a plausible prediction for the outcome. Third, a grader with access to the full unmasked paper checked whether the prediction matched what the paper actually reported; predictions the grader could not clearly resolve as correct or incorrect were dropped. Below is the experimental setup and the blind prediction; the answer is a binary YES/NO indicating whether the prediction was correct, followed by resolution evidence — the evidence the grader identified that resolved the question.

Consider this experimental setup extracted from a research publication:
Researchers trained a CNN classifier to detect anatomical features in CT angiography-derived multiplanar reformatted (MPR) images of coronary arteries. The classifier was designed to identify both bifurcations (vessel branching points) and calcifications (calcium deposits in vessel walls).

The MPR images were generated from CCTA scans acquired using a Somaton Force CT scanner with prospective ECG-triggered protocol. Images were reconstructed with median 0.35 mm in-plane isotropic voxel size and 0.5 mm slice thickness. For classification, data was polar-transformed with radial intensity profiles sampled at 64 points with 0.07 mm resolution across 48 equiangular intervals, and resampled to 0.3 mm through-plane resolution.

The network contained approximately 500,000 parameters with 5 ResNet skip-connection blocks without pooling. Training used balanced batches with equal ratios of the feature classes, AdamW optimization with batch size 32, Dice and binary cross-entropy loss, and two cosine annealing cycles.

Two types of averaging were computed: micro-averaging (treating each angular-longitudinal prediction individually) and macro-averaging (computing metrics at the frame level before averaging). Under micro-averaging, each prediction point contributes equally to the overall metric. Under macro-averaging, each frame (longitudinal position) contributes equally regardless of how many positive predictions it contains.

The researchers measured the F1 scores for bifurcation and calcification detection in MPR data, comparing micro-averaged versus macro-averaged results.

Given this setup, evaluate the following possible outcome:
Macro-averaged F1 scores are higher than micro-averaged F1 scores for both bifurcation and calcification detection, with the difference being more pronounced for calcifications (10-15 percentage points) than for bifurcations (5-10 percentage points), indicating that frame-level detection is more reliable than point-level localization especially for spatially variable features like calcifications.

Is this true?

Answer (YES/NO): NO